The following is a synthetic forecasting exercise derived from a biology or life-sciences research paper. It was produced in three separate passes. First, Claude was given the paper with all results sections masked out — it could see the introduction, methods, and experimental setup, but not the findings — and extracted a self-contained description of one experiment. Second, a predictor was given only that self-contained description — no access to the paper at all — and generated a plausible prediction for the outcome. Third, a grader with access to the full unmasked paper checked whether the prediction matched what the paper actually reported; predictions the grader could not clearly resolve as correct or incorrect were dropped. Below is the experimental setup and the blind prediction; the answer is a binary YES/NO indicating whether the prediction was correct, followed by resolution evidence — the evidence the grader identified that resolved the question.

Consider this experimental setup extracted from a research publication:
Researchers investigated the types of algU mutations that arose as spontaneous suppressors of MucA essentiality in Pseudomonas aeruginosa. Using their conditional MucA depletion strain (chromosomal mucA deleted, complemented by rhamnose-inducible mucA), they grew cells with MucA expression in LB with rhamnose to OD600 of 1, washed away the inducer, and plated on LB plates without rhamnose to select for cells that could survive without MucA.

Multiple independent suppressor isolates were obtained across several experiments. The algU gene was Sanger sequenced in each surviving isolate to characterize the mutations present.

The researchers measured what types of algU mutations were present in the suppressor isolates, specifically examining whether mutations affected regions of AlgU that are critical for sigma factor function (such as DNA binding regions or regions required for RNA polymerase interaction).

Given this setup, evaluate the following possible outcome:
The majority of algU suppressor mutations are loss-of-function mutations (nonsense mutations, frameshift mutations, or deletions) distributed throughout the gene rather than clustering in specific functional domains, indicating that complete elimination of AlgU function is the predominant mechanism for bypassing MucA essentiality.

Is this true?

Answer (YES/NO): NO